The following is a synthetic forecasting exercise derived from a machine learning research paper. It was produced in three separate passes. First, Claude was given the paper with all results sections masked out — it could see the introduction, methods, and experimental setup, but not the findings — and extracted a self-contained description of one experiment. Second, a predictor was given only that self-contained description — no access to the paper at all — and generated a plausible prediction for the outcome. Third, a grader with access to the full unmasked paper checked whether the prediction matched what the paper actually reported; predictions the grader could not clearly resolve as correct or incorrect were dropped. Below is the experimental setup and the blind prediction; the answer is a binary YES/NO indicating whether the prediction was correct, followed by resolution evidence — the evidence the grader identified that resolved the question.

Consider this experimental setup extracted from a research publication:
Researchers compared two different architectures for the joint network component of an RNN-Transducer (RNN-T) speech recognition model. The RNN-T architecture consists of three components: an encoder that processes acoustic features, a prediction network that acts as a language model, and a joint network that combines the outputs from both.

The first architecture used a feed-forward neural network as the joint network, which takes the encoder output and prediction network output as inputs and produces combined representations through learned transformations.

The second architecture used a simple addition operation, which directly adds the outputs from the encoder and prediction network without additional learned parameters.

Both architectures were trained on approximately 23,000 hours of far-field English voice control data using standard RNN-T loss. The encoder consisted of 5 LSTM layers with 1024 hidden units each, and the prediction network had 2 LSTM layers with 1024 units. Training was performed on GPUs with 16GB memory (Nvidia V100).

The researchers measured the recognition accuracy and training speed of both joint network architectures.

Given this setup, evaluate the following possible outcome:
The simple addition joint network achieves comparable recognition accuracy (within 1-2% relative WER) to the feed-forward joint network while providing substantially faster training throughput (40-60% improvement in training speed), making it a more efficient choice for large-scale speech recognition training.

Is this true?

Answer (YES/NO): NO